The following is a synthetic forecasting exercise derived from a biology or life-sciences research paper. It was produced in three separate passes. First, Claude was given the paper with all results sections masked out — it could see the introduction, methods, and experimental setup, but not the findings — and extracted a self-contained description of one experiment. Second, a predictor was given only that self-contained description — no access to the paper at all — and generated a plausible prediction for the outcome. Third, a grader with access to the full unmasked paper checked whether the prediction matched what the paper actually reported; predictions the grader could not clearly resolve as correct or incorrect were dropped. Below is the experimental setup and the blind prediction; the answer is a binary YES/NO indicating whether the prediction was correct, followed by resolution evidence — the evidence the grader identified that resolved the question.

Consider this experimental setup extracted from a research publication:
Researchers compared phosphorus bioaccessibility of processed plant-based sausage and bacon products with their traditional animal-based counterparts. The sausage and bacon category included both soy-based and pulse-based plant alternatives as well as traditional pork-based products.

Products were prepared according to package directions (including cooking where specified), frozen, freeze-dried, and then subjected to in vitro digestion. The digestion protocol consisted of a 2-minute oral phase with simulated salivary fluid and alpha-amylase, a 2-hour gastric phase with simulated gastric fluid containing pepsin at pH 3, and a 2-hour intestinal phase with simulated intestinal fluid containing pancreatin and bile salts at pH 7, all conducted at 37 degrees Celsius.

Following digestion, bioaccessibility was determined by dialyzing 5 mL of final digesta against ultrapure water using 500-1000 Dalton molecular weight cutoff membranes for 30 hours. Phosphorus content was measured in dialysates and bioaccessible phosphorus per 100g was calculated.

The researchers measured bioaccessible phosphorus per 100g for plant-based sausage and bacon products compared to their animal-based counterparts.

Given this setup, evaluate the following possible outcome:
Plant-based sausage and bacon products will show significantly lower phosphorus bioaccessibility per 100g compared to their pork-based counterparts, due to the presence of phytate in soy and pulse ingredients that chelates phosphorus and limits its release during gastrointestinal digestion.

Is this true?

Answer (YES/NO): NO